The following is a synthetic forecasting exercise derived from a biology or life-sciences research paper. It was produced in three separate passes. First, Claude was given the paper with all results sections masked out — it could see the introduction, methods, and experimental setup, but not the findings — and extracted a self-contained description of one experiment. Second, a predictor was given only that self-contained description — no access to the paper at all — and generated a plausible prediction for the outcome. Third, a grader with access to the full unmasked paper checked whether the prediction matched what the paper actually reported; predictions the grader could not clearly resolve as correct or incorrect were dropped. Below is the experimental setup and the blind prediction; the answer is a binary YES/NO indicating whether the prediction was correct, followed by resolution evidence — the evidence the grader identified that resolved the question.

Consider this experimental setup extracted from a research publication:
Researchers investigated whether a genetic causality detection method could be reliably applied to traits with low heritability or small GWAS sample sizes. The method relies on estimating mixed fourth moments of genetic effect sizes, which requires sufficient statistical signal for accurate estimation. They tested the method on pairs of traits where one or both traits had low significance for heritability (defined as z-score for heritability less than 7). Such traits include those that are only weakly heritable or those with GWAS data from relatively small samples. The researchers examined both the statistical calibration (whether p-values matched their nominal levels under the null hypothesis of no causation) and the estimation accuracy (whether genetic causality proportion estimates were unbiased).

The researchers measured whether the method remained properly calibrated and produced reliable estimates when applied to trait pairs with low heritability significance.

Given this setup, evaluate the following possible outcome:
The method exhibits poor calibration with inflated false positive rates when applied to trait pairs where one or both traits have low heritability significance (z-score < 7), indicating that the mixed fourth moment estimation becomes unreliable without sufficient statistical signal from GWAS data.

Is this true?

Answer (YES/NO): YES